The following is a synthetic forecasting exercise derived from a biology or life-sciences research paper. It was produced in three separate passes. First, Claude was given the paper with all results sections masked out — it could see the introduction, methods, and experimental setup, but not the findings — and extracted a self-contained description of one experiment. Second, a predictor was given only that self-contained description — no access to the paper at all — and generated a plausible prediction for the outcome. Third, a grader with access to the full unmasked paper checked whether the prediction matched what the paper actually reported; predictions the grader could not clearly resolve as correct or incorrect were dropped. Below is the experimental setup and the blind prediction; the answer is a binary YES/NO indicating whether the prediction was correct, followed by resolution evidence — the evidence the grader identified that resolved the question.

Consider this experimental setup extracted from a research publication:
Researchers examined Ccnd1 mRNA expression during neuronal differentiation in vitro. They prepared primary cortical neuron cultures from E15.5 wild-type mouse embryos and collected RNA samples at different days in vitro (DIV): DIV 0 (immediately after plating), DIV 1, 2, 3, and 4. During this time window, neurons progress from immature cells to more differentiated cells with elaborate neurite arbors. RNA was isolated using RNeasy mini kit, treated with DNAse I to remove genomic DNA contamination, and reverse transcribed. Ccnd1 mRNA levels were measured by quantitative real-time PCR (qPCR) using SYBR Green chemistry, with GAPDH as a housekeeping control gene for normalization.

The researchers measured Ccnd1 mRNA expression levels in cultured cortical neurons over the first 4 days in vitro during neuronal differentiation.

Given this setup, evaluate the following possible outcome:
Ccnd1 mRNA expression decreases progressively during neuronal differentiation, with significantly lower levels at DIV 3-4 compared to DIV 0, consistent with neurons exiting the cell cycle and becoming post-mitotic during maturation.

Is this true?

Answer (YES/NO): YES